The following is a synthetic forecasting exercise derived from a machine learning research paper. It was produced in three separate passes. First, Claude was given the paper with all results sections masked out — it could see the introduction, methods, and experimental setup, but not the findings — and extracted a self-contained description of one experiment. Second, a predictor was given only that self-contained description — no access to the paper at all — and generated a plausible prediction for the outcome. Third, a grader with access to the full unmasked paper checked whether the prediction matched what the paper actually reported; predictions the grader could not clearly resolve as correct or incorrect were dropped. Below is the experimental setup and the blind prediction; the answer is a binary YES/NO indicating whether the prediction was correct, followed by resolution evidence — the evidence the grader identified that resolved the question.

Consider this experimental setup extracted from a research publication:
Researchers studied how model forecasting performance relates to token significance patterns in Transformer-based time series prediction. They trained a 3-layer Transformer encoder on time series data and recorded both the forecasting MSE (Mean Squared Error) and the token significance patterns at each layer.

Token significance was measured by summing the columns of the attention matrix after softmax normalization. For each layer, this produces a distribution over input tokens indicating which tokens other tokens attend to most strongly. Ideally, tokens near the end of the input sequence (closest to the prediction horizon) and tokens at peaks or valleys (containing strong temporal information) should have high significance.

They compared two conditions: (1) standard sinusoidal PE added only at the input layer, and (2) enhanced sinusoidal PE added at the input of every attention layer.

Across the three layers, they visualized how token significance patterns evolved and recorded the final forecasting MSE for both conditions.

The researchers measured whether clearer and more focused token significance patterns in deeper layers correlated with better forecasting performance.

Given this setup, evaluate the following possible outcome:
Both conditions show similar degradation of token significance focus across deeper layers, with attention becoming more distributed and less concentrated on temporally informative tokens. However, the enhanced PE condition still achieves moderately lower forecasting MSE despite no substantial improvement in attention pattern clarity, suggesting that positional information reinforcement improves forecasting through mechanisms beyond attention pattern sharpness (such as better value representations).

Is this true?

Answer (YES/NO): NO